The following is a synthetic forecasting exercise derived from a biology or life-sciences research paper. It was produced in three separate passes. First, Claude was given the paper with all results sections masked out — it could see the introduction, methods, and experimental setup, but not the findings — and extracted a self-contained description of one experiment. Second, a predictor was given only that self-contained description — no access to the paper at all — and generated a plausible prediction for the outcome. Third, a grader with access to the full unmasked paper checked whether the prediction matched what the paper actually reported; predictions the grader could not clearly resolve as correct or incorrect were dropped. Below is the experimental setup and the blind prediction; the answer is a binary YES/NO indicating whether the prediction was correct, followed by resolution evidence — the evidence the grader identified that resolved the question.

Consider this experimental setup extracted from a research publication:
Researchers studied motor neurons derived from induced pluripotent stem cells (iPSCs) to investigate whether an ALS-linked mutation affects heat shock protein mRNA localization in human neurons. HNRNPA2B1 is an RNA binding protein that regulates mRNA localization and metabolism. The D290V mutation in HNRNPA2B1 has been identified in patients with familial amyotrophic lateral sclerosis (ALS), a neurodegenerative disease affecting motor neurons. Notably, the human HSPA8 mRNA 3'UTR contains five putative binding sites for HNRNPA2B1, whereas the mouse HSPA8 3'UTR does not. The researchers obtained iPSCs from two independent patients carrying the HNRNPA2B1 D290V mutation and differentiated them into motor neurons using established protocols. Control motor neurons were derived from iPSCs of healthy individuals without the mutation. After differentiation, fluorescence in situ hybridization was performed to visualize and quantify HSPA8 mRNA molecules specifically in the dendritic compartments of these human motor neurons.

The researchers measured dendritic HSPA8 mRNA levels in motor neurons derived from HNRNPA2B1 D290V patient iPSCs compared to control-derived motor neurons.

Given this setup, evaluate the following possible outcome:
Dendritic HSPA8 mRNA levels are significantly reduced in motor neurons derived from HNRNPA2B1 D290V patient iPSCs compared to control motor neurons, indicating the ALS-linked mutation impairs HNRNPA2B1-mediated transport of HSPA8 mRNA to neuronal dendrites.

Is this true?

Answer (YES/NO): YES